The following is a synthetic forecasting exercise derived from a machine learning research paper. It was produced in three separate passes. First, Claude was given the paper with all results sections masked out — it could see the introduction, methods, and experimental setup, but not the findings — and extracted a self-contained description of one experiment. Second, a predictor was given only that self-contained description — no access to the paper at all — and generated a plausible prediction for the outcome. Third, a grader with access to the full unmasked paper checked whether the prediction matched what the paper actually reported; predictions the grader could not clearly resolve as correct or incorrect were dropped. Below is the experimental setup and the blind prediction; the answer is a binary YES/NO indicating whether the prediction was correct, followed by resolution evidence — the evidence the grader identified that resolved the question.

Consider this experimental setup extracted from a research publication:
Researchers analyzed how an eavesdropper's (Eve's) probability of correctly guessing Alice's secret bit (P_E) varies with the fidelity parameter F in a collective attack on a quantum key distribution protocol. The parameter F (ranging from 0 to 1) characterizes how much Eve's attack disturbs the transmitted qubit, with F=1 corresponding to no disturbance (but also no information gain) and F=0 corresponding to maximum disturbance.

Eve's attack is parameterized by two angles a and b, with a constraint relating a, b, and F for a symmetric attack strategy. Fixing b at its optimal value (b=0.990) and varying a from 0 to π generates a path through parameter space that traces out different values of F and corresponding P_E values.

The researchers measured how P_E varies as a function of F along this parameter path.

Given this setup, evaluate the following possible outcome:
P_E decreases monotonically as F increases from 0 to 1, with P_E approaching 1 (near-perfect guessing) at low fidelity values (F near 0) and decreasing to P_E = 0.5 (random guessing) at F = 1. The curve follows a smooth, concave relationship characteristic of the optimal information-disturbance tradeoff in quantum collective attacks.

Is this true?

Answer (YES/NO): NO